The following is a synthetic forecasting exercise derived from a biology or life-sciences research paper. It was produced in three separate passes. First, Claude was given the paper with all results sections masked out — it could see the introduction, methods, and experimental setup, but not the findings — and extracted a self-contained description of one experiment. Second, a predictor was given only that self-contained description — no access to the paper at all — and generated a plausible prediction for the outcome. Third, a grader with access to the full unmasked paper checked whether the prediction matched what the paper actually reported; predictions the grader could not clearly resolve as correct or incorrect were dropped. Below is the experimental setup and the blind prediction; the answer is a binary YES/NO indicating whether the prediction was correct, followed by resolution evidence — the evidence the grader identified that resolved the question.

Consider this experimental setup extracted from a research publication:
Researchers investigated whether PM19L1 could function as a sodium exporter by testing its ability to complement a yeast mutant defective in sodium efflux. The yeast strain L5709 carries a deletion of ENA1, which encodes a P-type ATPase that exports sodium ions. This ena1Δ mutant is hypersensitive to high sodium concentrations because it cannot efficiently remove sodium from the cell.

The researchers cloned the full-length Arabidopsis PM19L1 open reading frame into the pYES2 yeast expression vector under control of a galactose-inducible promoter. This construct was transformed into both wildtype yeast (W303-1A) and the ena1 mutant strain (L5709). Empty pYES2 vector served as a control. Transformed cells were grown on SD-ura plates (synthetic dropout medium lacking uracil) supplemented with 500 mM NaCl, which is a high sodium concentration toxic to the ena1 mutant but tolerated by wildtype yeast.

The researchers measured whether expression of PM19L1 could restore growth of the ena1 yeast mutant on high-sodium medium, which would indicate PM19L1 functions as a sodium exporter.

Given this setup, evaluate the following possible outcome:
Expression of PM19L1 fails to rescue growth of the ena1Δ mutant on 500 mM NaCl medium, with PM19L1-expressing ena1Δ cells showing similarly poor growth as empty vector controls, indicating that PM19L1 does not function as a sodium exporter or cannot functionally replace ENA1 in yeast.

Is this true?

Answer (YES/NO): YES